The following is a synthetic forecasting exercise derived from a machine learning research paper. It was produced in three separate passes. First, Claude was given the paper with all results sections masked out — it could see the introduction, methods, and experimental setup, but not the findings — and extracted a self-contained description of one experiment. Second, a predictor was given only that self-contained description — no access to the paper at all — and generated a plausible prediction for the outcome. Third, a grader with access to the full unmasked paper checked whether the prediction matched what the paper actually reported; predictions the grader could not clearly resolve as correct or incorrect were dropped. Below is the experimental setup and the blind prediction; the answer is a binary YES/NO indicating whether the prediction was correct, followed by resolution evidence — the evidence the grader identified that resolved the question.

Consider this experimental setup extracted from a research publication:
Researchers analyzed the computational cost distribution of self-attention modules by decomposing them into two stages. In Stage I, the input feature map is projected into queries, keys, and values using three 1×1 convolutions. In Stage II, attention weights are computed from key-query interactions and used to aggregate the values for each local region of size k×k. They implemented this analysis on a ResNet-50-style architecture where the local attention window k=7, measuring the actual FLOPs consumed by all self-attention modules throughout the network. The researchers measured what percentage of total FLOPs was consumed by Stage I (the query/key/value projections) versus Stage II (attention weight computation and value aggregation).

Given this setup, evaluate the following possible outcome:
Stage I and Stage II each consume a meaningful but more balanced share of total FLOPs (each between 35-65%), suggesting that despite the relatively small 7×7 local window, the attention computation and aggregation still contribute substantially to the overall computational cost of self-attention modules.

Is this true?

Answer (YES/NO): NO